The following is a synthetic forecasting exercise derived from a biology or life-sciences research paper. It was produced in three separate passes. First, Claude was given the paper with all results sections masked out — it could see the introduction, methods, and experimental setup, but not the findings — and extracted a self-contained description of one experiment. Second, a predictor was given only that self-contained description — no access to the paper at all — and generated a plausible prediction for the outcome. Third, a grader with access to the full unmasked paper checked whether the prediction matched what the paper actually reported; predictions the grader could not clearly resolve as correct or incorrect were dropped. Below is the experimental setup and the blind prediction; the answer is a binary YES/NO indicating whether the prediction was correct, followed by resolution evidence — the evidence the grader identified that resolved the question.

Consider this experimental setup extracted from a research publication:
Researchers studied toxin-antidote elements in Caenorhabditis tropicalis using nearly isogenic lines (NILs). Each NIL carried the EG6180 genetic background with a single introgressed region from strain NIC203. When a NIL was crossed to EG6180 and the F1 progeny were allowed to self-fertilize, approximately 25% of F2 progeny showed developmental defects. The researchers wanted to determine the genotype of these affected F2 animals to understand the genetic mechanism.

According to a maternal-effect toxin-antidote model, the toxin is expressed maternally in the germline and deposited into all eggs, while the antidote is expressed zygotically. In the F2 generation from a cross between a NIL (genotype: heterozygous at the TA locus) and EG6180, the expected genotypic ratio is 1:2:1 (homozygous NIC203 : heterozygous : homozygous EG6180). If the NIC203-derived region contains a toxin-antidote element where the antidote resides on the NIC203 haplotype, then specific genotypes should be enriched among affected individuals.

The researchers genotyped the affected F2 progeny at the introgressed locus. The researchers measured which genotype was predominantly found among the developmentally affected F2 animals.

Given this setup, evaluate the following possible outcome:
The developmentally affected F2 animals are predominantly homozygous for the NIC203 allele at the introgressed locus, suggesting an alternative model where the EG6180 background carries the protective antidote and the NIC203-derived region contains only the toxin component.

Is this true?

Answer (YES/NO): NO